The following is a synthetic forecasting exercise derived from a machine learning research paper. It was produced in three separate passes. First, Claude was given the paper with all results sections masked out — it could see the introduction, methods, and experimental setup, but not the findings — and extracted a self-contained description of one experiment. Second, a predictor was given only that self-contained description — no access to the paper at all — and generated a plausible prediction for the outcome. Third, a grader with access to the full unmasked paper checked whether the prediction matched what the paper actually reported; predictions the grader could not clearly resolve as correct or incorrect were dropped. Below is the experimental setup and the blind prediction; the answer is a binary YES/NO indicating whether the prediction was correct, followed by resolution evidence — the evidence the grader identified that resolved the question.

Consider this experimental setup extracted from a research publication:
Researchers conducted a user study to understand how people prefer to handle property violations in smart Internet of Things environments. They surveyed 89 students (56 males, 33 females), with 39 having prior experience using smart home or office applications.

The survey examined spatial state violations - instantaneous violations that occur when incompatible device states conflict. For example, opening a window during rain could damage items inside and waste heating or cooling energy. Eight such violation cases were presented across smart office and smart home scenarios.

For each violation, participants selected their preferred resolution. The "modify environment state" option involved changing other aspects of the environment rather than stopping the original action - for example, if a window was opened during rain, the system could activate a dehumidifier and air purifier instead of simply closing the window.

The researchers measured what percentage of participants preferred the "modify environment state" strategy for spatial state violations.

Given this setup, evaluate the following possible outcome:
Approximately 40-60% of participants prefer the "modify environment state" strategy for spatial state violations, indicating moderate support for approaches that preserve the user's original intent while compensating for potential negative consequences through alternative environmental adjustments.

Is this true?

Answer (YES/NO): NO